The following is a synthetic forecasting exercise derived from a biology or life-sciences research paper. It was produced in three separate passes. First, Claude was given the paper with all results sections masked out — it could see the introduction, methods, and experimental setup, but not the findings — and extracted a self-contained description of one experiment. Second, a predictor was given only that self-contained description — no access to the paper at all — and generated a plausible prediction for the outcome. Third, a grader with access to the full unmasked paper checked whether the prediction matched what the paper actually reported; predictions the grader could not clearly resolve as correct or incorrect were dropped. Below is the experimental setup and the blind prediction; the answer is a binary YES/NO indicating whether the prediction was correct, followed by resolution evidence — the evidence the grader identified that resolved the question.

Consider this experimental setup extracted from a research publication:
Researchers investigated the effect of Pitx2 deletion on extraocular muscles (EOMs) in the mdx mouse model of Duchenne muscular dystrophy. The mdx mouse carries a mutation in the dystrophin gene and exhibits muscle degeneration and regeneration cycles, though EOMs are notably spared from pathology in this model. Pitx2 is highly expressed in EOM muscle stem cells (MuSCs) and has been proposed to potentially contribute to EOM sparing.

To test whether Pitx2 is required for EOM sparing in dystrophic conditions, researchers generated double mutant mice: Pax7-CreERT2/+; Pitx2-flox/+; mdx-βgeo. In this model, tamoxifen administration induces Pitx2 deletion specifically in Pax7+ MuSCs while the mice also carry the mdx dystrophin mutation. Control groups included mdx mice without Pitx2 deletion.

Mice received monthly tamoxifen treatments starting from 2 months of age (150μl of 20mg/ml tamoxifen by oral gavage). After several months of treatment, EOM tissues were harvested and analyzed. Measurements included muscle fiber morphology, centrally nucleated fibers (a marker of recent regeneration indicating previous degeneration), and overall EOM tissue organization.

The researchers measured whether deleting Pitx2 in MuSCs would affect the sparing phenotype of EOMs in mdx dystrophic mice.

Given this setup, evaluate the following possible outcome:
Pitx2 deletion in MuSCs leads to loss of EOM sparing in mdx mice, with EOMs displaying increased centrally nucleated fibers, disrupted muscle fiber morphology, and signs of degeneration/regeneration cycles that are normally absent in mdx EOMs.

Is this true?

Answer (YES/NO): NO